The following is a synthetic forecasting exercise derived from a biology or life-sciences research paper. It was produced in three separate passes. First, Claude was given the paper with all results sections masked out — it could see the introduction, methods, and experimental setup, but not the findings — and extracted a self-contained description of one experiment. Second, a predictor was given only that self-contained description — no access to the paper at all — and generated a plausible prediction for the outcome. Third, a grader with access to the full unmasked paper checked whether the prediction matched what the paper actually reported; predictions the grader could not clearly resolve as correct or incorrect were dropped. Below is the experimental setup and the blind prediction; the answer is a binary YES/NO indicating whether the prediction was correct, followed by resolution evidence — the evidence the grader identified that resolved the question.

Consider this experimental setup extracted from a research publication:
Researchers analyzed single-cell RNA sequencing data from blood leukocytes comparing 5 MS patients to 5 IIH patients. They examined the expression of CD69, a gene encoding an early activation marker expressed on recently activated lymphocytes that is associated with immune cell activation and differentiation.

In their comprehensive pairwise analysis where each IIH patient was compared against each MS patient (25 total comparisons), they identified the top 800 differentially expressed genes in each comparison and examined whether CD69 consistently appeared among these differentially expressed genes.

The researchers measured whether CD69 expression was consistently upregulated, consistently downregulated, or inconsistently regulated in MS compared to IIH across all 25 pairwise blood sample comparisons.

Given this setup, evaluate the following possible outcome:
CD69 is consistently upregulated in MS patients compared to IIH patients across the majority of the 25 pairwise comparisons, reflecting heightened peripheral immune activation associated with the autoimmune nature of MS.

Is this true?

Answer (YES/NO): NO